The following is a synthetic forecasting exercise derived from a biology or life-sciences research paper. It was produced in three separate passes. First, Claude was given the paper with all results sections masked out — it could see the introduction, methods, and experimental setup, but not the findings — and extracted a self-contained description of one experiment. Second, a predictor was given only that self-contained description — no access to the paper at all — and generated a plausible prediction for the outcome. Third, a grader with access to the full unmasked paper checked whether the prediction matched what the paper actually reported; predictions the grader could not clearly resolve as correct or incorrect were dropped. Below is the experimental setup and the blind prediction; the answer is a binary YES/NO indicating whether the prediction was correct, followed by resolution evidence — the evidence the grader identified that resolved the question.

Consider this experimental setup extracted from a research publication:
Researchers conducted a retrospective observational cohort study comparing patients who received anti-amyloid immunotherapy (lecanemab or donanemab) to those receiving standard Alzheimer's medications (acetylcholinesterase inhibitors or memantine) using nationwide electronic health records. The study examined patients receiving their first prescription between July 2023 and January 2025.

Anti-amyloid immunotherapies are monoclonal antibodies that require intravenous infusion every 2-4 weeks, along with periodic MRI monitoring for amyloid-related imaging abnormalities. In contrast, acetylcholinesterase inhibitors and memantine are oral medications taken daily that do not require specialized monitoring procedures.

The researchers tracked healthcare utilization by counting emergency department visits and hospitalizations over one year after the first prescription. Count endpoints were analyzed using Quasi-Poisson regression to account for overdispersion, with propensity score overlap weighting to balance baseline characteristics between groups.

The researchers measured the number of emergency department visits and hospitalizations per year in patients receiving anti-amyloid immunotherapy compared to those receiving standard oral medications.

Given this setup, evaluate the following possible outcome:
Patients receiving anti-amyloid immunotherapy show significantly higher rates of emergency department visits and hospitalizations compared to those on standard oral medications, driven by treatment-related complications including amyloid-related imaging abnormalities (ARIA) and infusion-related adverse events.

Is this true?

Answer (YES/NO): NO